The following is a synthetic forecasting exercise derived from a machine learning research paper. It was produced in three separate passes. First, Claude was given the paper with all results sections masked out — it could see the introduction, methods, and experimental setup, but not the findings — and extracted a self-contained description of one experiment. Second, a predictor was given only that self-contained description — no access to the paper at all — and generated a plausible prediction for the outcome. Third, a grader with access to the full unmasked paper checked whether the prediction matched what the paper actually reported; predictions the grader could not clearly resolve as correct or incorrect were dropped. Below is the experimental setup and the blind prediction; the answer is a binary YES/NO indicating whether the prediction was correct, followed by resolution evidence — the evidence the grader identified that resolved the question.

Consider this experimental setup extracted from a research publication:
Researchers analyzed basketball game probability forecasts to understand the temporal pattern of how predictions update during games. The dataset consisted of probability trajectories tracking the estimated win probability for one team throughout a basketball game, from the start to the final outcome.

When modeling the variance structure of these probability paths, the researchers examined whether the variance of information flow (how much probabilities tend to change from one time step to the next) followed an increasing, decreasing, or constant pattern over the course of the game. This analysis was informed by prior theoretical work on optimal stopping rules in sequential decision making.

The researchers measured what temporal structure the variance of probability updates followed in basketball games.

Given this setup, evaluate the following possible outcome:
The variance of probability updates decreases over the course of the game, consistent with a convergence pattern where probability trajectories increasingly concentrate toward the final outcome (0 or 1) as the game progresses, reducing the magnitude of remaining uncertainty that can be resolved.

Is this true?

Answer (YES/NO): NO